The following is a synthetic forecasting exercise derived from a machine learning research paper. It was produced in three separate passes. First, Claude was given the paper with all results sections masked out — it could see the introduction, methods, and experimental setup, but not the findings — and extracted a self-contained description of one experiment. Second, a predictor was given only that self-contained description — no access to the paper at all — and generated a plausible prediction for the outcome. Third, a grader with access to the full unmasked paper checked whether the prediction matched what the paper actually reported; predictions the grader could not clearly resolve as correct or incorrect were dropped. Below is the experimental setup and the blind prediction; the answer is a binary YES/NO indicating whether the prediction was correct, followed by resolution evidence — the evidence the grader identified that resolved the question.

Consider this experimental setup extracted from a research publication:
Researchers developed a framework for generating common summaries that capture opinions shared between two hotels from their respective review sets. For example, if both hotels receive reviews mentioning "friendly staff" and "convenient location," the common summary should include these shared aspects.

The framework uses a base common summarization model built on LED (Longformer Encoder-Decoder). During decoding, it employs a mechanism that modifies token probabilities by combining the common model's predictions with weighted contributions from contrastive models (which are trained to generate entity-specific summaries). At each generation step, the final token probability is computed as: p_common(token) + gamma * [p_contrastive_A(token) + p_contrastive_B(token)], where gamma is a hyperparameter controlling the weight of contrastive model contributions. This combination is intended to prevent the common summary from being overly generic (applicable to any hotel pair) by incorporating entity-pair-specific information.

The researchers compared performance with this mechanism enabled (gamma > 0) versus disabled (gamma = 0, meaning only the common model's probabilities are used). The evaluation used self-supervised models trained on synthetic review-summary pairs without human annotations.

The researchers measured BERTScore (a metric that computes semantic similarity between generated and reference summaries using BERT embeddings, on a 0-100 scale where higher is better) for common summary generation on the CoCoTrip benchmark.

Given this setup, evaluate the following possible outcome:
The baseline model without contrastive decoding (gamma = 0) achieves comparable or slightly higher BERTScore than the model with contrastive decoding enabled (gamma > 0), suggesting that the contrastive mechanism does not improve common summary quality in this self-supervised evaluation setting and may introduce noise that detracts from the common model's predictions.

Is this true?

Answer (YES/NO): NO